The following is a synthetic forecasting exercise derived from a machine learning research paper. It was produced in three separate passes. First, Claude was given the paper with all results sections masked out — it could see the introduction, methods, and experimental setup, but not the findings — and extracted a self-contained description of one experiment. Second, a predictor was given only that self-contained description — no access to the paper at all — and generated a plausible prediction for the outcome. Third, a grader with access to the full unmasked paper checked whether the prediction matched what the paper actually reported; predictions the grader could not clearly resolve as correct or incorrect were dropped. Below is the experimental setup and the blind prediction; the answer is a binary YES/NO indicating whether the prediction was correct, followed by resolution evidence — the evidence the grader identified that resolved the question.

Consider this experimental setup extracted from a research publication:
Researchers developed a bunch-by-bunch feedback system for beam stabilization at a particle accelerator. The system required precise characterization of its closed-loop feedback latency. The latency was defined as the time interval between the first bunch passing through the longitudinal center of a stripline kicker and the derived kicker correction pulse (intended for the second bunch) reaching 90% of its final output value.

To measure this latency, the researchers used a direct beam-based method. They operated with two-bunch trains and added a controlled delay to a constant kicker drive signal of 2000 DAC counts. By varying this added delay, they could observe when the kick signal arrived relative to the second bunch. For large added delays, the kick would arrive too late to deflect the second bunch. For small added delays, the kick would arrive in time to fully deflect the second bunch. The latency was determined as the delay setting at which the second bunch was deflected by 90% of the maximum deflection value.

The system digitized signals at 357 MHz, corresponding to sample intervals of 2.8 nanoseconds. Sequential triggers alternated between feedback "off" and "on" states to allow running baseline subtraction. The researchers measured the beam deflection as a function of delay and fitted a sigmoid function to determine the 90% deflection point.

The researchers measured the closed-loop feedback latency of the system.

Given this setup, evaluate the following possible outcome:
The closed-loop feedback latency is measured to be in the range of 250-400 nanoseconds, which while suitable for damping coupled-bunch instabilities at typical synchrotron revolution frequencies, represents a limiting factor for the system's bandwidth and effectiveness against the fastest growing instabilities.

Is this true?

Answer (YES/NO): NO